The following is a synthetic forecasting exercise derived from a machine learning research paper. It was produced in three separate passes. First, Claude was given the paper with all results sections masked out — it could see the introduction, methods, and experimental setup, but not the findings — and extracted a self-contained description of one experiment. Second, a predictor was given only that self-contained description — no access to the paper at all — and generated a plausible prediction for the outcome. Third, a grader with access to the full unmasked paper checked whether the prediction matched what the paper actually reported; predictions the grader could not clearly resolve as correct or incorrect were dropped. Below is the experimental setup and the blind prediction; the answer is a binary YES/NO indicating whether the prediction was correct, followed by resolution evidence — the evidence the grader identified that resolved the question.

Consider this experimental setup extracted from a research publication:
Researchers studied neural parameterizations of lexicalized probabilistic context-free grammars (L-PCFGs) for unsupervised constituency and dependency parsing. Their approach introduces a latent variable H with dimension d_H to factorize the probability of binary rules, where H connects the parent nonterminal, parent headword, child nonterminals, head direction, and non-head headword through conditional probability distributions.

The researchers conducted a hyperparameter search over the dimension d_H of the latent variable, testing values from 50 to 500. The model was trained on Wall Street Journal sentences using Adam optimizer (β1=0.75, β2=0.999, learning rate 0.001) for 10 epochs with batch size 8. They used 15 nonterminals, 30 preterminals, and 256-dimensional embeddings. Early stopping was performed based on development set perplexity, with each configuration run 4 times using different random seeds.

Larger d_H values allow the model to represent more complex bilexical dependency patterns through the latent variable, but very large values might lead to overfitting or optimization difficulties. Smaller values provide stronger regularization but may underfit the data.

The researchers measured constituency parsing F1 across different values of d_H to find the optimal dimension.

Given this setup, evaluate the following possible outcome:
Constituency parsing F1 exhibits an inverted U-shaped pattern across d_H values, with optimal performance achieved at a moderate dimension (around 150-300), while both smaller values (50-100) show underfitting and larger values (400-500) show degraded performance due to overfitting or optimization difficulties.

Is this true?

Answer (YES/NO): YES